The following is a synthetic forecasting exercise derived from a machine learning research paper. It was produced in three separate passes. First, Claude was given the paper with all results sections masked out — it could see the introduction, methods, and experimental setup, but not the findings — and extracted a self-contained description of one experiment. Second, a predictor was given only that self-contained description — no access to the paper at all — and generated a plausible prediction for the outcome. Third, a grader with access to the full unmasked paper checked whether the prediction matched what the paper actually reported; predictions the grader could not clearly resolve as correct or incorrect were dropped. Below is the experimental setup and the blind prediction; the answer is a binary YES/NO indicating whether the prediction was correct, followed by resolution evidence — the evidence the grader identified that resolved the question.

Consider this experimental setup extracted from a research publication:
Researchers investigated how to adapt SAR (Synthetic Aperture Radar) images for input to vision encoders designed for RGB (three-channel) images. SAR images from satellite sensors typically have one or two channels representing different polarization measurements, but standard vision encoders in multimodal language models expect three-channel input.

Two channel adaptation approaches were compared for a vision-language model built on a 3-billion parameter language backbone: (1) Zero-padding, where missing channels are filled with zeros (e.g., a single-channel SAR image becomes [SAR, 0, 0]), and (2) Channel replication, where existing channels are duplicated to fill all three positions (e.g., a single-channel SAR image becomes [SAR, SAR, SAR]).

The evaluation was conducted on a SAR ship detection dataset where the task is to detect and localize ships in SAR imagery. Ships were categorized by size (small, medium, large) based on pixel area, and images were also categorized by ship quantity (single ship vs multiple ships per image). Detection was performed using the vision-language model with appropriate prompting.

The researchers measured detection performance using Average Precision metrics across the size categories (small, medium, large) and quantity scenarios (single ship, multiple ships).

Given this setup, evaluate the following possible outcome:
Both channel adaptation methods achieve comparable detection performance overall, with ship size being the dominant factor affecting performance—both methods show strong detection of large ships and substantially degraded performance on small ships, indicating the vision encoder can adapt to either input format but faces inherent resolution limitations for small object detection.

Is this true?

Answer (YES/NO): NO